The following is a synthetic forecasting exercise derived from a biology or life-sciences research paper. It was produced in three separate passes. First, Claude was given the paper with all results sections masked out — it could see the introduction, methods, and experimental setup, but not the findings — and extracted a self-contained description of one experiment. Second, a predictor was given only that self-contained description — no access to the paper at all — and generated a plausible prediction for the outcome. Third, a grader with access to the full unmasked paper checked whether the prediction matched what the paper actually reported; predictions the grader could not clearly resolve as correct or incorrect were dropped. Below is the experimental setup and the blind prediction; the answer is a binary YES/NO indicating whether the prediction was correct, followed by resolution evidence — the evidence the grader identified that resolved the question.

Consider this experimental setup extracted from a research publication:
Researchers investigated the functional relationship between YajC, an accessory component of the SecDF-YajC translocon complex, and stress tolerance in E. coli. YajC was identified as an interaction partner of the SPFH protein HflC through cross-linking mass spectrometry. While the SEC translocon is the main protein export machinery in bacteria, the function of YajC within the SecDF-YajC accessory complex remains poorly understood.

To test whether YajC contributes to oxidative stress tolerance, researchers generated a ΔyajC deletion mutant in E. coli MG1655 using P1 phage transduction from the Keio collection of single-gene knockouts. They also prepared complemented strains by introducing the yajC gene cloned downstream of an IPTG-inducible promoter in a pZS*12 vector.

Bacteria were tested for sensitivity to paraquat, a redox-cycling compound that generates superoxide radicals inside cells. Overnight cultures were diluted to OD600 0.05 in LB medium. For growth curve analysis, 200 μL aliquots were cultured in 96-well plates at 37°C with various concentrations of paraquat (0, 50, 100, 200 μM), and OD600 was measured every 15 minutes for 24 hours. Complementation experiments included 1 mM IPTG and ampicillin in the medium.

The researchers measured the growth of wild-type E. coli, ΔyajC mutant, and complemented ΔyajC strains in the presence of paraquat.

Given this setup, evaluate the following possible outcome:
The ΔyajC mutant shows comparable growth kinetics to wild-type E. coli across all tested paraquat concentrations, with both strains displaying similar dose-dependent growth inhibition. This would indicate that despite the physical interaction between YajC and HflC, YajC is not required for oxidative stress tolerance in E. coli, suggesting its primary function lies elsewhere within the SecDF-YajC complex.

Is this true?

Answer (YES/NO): NO